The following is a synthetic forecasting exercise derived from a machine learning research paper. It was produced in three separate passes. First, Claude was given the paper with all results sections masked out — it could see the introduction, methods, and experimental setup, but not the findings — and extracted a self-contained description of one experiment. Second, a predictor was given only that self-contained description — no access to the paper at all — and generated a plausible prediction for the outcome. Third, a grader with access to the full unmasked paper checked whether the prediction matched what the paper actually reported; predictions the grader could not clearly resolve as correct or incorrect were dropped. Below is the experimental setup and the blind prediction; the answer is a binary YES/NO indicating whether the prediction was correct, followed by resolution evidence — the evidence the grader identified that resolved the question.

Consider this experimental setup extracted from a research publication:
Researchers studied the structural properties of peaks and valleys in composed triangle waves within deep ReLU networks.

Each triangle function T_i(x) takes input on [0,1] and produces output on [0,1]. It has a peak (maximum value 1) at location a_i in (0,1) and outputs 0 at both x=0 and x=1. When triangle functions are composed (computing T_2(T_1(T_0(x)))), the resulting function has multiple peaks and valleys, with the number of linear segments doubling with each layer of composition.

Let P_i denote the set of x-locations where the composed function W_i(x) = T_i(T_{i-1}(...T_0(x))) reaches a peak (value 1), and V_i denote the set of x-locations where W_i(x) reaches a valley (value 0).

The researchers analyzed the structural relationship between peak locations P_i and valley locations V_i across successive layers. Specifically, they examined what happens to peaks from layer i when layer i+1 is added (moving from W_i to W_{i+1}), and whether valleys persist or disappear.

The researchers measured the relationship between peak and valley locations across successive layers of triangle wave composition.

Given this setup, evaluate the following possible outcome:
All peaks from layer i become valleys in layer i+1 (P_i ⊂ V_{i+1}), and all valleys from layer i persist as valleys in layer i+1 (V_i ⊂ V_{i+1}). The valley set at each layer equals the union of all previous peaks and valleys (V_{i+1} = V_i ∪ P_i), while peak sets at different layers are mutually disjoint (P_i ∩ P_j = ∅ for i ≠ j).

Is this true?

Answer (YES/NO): YES